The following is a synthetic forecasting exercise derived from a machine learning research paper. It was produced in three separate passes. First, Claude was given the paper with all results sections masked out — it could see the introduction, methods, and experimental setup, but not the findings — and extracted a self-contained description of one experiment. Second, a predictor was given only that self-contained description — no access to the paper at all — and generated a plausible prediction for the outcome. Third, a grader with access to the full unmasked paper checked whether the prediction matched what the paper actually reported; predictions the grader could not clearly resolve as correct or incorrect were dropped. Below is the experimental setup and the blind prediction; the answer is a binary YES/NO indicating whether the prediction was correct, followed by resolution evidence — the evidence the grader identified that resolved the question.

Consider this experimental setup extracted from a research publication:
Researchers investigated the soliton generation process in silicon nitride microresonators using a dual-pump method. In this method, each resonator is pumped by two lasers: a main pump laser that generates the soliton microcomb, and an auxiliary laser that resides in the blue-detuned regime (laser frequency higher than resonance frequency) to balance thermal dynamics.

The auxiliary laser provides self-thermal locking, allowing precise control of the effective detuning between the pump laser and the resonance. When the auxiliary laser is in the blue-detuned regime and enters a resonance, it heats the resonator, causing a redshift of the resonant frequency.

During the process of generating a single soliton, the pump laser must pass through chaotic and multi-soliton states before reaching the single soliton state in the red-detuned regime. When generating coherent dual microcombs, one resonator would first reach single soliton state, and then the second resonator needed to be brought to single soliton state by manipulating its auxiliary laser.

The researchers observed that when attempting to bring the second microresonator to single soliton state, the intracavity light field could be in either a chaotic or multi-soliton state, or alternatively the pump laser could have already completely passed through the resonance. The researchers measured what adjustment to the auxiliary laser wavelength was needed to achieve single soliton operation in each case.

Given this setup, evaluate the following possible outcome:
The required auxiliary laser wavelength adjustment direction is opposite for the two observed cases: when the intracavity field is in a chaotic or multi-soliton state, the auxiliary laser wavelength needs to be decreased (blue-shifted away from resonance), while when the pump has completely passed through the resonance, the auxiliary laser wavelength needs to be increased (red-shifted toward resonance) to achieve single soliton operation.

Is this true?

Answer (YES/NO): NO